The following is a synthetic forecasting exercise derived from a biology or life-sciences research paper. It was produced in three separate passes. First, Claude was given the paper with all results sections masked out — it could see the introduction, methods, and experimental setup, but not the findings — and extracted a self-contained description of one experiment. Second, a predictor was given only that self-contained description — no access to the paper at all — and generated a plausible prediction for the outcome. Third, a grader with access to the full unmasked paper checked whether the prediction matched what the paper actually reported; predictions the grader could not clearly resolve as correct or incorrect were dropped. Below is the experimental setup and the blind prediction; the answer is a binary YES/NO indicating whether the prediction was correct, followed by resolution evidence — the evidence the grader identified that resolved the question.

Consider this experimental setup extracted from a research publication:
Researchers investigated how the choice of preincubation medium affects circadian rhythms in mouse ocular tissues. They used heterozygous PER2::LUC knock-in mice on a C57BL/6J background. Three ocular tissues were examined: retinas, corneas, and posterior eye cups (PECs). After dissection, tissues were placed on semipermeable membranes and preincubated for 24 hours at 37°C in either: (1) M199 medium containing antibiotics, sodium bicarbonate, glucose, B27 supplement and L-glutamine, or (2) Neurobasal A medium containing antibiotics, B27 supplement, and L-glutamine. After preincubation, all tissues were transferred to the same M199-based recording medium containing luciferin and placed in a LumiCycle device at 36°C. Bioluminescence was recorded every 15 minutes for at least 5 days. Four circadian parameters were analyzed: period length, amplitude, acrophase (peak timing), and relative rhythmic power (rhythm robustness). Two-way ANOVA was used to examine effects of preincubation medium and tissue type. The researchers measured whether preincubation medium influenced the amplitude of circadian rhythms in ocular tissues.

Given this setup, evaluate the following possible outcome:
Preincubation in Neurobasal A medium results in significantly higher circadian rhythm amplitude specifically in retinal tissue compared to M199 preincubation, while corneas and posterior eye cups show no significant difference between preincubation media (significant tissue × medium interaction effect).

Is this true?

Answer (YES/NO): NO